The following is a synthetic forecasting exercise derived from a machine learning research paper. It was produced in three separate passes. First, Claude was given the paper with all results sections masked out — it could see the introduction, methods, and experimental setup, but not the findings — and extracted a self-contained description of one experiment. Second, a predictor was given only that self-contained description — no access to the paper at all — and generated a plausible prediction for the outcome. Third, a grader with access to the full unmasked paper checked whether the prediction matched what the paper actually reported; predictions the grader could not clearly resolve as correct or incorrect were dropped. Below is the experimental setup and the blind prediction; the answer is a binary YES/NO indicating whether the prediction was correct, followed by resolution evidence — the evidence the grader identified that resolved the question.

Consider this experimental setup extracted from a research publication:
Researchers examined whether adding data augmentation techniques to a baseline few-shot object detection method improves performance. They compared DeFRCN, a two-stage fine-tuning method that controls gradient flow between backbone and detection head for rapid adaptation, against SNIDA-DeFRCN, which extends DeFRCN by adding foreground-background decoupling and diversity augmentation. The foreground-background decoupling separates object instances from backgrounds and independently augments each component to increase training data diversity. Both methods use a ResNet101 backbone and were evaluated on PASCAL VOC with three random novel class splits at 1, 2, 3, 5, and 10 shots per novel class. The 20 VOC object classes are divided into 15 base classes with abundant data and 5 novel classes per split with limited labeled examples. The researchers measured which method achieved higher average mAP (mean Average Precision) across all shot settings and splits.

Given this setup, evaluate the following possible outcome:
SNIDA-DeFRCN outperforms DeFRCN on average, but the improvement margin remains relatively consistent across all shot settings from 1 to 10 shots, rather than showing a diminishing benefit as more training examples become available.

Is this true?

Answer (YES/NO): NO